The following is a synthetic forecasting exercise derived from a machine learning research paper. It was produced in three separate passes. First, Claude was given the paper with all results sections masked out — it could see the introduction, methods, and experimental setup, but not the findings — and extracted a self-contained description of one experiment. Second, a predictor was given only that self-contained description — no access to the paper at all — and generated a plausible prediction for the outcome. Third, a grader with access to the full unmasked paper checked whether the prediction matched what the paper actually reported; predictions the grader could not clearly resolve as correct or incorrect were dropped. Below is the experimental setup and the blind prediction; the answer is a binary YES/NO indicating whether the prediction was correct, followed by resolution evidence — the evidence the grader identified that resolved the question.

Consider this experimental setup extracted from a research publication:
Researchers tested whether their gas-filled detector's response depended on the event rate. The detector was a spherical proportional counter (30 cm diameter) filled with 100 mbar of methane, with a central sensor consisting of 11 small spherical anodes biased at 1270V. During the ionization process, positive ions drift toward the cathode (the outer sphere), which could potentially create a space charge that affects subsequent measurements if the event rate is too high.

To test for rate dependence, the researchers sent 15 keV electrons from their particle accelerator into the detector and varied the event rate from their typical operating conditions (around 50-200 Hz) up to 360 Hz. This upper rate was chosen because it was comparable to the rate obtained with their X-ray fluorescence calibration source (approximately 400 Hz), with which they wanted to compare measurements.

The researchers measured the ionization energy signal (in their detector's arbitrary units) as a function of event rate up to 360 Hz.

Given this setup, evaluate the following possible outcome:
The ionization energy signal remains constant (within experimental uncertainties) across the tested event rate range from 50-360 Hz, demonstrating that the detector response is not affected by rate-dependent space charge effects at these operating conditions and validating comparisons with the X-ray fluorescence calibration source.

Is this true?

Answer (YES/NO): YES